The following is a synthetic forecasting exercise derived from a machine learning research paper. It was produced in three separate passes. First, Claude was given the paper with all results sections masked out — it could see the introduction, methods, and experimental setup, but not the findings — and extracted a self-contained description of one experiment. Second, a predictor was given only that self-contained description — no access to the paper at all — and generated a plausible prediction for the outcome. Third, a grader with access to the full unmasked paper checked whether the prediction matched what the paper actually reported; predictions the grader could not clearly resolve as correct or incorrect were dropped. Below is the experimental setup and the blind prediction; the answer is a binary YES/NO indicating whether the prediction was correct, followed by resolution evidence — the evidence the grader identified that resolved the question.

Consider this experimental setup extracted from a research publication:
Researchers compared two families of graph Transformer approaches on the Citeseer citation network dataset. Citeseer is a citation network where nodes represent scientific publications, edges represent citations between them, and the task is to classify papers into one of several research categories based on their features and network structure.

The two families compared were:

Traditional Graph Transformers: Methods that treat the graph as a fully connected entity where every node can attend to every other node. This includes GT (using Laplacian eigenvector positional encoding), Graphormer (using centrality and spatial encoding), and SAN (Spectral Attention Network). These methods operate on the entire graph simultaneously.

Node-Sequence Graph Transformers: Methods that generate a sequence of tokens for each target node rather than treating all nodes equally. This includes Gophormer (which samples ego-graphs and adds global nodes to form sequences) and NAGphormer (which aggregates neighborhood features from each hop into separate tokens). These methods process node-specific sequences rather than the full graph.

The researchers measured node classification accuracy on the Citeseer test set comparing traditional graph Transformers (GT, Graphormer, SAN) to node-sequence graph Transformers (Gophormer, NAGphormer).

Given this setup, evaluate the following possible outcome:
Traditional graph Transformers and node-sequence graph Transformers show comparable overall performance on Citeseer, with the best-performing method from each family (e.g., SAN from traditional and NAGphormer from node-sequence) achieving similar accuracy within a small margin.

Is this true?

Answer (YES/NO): NO